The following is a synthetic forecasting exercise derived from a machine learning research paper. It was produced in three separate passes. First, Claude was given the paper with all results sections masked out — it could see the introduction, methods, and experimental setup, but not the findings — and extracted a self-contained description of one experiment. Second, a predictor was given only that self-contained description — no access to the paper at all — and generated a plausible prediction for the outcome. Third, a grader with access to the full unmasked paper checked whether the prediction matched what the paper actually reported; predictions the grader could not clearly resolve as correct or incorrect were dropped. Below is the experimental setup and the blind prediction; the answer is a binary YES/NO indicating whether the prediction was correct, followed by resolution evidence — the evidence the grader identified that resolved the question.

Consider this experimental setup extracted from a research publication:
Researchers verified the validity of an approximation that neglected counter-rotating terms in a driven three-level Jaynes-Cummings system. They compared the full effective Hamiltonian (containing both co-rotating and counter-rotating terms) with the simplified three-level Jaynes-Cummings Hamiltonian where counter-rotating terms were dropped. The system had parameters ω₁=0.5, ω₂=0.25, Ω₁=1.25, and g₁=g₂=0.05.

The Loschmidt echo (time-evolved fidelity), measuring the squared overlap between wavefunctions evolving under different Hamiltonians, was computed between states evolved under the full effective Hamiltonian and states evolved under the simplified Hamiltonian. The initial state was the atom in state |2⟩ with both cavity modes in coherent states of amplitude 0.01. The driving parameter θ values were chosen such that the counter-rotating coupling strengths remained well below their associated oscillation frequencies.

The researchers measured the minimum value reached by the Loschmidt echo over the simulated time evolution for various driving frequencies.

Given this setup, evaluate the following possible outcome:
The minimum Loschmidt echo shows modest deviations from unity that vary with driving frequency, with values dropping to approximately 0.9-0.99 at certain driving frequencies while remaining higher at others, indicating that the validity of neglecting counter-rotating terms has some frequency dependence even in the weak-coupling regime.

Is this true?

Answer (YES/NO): YES